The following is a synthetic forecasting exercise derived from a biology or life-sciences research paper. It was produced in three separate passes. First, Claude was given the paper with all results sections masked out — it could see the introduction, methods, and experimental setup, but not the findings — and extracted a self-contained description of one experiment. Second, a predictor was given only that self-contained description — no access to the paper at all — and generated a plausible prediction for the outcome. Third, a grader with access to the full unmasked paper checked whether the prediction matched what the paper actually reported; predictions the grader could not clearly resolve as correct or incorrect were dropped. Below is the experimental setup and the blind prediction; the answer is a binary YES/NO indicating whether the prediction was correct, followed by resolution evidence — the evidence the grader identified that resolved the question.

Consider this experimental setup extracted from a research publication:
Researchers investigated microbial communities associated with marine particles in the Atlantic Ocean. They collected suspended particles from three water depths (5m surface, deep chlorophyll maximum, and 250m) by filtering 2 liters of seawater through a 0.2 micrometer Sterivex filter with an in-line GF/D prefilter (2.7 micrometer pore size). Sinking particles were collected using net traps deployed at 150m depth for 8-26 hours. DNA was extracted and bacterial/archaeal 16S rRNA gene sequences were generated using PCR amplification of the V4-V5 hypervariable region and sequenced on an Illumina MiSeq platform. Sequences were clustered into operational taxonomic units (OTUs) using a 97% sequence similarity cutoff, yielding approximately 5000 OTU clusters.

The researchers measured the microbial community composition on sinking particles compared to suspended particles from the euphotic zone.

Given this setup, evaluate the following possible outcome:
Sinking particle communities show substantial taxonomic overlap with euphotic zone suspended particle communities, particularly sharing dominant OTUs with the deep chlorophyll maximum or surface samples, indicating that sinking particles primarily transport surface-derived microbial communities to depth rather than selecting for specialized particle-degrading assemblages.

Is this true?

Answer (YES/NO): NO